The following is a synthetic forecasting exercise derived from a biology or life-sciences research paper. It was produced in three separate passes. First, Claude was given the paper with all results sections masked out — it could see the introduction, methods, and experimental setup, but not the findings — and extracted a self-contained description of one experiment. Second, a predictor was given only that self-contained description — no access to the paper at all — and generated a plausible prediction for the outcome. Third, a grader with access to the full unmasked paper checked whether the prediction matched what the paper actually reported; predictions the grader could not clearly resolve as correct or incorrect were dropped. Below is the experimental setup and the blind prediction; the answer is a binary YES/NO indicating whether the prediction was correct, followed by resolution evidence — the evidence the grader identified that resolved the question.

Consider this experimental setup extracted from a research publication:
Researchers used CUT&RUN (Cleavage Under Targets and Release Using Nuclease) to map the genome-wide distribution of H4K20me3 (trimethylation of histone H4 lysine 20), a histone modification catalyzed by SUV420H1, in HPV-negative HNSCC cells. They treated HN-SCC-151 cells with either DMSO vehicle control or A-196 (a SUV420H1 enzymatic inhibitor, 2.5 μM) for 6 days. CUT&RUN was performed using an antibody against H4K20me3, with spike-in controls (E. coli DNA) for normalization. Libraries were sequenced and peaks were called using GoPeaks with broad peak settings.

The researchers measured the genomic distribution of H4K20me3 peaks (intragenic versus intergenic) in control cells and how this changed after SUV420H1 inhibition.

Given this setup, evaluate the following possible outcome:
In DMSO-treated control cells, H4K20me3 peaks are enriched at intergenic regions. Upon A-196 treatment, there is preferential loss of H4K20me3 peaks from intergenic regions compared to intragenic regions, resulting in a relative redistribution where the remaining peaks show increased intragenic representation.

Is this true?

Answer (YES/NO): NO